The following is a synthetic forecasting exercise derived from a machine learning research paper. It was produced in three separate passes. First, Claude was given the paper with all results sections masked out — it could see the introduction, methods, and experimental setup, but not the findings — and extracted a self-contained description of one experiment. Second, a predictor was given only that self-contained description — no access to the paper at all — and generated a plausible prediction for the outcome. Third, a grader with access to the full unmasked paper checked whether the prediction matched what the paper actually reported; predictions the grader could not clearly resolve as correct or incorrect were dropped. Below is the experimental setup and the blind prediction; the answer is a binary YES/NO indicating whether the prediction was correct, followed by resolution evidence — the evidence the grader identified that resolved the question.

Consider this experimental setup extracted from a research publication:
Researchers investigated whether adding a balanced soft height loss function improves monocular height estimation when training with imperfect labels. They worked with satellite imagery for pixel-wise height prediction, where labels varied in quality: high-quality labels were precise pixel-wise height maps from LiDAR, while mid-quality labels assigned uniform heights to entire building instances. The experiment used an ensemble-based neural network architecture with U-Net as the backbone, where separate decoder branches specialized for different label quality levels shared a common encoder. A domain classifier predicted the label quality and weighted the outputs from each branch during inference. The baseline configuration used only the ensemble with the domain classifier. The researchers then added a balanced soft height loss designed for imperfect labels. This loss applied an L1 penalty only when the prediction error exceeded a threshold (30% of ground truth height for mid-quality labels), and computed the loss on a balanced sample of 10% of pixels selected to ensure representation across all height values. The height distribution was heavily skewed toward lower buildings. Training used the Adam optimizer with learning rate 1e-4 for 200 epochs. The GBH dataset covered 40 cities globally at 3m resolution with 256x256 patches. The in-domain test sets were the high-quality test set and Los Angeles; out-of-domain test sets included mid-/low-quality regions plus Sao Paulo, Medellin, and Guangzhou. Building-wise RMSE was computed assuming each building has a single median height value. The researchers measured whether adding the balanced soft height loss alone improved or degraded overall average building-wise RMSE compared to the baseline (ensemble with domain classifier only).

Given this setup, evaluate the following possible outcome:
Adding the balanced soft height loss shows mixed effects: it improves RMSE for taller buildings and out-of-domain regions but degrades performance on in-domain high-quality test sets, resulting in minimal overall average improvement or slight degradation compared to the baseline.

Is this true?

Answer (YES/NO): NO